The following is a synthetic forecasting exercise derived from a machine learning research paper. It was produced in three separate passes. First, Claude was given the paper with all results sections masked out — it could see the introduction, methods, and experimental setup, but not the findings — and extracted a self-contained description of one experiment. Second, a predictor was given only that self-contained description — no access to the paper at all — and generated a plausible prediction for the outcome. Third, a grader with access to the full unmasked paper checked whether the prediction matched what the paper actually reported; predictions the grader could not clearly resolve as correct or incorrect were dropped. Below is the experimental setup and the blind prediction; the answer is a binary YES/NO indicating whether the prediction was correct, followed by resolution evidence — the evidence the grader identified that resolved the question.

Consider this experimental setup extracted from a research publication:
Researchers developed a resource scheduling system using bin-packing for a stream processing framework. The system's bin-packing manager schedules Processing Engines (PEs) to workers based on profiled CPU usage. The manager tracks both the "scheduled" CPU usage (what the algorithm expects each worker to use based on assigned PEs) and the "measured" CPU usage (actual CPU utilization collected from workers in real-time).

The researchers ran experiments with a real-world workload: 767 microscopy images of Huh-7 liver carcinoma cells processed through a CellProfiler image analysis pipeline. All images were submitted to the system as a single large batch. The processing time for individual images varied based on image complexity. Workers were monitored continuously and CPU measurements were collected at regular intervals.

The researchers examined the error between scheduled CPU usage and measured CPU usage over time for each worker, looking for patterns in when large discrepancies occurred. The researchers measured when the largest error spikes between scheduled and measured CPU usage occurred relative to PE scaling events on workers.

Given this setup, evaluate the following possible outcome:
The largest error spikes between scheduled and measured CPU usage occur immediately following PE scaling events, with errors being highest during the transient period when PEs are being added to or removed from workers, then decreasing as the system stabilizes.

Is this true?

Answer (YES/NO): YES